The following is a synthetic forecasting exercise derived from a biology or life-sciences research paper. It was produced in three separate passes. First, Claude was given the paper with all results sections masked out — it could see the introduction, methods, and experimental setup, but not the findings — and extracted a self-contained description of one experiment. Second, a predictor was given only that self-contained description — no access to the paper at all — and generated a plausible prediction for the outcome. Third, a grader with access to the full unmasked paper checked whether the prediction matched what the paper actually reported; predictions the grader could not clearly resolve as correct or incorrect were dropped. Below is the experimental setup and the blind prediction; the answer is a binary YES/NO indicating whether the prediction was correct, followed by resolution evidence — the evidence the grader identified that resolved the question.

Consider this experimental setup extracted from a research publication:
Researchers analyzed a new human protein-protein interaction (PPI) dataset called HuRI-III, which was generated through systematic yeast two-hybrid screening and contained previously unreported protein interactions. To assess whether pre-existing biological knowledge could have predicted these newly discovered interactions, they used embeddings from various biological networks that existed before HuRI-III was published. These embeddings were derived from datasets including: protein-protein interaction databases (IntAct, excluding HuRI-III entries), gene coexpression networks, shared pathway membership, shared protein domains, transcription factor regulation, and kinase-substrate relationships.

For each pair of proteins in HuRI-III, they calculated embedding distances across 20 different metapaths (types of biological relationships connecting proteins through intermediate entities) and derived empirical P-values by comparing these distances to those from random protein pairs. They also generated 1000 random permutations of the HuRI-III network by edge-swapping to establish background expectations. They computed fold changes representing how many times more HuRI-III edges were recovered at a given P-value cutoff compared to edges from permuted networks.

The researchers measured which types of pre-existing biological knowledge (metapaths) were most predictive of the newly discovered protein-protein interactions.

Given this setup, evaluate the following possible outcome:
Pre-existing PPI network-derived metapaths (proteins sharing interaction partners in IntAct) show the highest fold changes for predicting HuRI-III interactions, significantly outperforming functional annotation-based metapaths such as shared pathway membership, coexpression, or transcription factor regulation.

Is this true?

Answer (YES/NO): NO